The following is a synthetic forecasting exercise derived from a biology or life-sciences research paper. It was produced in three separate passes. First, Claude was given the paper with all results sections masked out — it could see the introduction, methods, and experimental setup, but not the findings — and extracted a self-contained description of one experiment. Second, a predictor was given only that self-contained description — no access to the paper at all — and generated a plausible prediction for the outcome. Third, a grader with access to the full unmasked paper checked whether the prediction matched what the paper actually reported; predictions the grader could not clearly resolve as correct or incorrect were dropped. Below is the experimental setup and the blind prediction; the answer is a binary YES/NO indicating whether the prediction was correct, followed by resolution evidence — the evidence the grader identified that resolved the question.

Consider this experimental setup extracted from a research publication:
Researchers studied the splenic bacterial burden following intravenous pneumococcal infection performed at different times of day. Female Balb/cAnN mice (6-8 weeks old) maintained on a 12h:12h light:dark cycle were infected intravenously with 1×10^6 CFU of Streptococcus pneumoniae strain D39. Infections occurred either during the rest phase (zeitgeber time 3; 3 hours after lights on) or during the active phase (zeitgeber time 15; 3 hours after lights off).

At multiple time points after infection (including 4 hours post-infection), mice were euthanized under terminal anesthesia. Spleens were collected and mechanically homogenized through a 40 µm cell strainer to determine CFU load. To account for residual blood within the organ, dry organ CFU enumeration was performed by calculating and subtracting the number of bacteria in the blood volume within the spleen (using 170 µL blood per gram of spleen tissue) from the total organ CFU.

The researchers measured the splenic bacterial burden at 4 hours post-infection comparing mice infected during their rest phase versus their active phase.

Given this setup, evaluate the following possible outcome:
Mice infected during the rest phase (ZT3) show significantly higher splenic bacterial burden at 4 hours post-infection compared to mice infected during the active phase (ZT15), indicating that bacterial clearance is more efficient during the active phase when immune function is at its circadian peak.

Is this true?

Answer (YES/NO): NO